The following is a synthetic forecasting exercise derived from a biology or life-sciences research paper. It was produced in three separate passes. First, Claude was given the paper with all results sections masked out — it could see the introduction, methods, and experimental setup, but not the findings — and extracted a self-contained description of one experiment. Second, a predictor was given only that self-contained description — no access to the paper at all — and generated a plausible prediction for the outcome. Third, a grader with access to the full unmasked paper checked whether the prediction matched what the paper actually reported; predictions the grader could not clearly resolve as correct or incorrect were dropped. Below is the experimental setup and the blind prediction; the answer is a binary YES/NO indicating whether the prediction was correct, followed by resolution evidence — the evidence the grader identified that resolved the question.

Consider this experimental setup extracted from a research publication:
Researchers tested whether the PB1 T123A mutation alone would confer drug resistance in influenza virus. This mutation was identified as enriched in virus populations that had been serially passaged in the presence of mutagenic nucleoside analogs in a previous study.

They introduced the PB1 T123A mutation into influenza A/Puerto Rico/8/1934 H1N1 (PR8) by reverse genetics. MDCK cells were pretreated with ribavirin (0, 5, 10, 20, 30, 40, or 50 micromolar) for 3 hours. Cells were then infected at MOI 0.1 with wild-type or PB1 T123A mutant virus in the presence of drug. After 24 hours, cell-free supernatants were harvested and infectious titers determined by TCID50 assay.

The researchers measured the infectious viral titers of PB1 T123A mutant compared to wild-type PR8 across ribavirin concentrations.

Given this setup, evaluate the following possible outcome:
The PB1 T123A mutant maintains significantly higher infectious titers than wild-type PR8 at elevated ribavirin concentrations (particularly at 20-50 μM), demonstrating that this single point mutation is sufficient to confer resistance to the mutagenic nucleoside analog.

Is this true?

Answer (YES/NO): NO